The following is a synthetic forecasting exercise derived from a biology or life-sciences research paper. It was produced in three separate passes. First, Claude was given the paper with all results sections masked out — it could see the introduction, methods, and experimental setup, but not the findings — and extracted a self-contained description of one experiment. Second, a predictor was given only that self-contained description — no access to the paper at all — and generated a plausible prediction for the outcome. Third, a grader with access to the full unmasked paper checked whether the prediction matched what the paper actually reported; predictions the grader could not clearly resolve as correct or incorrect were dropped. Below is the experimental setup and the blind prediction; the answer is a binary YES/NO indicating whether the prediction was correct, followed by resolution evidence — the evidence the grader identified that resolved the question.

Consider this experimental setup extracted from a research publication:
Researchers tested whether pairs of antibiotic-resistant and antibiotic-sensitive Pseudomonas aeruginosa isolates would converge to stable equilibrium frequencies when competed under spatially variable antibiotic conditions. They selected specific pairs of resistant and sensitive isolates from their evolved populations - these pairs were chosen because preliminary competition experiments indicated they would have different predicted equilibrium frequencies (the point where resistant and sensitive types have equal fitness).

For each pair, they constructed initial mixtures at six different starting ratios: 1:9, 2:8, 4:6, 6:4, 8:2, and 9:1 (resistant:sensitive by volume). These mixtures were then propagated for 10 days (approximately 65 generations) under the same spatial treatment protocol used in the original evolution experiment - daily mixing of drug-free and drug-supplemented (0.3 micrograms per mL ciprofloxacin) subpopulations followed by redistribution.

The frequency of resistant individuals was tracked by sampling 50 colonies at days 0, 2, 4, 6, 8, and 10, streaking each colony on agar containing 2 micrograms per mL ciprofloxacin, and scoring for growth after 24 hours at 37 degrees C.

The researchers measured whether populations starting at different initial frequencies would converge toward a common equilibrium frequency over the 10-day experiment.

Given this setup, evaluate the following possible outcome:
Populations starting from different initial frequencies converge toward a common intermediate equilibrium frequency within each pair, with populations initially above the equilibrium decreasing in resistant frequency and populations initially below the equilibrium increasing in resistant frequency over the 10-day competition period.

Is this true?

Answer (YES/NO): NO